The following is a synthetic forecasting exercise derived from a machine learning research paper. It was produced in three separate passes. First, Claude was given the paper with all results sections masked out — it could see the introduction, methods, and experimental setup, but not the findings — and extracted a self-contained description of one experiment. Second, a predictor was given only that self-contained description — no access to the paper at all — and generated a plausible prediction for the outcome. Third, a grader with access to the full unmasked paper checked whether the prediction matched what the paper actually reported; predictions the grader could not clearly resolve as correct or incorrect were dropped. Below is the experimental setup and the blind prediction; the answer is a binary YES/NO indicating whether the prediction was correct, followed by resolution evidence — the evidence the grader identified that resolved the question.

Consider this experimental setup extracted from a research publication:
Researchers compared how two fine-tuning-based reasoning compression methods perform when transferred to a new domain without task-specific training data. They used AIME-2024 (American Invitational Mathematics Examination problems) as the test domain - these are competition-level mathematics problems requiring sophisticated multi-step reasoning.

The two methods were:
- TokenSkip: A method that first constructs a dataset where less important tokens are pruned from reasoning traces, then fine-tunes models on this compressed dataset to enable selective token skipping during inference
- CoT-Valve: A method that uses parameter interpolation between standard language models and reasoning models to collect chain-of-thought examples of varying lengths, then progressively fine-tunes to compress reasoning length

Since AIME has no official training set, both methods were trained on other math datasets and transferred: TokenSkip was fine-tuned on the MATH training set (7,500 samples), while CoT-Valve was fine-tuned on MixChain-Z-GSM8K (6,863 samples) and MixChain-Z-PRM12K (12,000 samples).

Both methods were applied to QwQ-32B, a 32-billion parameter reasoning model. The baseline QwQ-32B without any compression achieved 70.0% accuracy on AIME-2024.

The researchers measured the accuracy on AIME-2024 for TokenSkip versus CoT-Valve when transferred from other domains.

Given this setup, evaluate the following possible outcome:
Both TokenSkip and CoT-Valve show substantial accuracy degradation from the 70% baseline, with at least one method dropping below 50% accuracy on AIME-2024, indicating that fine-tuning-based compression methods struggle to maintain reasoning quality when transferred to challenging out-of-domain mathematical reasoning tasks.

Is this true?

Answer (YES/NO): NO